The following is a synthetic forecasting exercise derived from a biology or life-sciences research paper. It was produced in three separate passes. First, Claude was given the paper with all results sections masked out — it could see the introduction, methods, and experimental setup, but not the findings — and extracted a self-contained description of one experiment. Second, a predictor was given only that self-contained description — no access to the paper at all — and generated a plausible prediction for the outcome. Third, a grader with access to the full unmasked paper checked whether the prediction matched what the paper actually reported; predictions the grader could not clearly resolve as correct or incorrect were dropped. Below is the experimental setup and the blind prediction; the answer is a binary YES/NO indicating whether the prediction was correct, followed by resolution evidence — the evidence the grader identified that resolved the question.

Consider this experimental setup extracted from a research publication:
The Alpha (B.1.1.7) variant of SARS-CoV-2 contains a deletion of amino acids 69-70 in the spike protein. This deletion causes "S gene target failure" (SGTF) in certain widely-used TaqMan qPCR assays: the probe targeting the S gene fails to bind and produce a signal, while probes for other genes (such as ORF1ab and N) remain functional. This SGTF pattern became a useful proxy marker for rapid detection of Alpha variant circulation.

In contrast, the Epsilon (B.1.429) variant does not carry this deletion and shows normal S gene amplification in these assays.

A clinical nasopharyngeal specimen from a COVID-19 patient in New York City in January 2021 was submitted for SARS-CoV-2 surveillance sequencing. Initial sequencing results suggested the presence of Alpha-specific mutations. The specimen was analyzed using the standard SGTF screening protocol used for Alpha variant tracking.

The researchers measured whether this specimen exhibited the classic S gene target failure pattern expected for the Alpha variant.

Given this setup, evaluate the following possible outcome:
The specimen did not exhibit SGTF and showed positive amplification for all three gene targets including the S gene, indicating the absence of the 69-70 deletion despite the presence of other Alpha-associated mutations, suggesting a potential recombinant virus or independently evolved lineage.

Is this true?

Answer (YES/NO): NO